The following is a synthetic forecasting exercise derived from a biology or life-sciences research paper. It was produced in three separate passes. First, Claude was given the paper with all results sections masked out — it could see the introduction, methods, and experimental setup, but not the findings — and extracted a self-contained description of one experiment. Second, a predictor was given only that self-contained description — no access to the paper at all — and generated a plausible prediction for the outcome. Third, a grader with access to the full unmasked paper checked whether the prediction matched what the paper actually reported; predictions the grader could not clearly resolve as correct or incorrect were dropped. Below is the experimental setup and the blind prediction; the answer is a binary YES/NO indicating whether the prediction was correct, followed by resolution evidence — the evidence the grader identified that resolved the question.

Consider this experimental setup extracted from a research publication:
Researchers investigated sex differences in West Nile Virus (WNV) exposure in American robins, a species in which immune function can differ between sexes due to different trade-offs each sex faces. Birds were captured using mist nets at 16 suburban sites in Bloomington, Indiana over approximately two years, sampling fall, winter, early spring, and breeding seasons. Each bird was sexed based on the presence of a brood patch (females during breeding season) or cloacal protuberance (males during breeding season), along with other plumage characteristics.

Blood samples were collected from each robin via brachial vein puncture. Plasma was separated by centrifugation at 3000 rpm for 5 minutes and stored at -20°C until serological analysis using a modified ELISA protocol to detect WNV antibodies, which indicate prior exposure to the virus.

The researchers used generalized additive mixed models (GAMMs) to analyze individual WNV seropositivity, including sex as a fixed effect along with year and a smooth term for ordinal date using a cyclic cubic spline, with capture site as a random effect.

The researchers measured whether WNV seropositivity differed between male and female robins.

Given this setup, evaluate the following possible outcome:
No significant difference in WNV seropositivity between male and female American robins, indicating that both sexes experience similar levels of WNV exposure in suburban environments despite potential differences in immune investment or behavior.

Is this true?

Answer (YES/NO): YES